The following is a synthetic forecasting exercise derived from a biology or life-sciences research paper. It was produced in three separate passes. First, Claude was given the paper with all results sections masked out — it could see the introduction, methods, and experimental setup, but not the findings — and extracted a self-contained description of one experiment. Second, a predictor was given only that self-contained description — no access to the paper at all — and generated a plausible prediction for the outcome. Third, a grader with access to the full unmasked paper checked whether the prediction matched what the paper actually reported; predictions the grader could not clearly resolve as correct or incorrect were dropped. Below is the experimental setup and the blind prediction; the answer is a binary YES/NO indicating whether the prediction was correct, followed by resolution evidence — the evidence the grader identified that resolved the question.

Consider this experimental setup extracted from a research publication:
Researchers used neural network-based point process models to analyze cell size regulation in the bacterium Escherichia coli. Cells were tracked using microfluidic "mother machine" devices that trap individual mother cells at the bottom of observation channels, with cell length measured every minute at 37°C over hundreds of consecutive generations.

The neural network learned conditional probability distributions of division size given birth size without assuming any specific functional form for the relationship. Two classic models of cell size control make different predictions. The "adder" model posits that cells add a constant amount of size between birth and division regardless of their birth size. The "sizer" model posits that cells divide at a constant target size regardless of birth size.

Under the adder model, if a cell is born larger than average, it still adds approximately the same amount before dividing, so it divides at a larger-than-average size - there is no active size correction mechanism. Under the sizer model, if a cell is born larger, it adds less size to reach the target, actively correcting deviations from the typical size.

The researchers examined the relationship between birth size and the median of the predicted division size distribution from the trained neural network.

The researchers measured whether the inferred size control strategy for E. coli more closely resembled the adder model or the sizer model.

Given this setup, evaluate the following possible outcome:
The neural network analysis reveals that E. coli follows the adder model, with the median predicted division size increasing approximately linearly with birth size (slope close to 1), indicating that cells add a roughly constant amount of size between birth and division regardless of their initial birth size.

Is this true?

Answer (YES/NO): YES